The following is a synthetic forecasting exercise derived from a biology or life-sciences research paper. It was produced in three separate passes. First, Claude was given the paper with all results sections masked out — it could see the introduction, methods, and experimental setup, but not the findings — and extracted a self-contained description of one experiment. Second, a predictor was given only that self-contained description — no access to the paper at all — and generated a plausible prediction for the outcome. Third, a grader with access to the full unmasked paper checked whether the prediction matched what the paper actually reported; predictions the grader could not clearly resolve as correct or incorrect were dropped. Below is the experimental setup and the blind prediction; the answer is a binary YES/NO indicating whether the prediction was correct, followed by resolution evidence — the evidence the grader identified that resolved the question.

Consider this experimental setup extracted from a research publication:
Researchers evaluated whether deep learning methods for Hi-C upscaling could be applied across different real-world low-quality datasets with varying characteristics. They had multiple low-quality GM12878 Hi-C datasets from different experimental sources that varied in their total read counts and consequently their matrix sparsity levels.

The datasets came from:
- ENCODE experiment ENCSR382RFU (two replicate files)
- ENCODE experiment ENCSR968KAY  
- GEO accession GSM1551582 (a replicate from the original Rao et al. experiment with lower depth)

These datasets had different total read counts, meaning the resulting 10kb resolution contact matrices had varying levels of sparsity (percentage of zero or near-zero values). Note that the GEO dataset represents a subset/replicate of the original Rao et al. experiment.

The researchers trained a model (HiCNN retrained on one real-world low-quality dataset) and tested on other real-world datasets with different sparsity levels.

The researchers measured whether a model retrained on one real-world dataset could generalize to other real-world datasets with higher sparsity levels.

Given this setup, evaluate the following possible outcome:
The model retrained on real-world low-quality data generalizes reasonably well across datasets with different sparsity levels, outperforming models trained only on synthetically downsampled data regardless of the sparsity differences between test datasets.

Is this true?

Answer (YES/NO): NO